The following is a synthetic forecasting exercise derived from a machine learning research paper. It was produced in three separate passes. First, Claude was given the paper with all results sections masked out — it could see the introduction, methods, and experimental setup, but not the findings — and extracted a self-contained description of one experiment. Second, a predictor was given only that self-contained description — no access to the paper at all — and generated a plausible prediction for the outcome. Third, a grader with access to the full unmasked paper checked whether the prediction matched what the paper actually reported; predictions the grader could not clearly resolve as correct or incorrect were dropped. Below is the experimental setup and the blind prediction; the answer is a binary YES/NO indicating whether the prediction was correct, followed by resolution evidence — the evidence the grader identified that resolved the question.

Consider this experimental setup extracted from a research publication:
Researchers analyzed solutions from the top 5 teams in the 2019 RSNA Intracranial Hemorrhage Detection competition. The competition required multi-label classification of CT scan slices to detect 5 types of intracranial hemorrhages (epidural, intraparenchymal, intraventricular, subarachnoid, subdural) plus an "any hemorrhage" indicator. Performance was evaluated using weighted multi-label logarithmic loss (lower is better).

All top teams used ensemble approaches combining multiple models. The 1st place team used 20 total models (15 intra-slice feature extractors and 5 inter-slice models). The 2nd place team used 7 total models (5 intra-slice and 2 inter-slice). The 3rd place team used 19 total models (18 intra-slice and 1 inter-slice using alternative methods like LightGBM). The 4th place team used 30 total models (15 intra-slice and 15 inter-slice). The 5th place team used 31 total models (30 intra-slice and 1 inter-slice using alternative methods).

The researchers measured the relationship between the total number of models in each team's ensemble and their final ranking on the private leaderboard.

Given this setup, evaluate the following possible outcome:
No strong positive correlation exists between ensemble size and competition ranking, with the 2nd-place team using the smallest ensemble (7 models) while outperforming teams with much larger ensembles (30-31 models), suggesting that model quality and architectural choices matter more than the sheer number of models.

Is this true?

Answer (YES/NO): YES